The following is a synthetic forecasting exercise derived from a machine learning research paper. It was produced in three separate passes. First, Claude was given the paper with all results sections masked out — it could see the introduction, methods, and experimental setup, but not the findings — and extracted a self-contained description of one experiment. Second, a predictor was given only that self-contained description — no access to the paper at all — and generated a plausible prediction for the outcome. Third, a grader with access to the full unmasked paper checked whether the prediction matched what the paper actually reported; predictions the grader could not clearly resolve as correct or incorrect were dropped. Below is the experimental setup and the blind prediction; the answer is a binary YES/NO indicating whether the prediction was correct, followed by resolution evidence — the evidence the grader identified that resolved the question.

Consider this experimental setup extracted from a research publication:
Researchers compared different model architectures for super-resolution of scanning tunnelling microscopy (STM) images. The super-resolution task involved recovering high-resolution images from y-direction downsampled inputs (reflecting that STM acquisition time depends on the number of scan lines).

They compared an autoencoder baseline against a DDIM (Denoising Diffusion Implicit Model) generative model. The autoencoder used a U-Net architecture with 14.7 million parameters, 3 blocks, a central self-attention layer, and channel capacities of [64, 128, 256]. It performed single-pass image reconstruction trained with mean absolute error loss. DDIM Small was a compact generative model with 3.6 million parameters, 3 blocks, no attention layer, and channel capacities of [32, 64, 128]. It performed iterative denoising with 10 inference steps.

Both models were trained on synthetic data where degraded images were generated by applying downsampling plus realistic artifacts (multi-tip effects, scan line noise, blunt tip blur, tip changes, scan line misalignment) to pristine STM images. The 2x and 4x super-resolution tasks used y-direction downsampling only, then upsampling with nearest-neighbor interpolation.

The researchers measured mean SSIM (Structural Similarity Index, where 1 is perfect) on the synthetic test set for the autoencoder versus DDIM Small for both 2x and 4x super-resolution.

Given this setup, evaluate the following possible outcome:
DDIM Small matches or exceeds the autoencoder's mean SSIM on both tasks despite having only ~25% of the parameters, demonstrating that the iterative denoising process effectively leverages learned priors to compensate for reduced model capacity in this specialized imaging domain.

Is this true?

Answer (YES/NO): NO